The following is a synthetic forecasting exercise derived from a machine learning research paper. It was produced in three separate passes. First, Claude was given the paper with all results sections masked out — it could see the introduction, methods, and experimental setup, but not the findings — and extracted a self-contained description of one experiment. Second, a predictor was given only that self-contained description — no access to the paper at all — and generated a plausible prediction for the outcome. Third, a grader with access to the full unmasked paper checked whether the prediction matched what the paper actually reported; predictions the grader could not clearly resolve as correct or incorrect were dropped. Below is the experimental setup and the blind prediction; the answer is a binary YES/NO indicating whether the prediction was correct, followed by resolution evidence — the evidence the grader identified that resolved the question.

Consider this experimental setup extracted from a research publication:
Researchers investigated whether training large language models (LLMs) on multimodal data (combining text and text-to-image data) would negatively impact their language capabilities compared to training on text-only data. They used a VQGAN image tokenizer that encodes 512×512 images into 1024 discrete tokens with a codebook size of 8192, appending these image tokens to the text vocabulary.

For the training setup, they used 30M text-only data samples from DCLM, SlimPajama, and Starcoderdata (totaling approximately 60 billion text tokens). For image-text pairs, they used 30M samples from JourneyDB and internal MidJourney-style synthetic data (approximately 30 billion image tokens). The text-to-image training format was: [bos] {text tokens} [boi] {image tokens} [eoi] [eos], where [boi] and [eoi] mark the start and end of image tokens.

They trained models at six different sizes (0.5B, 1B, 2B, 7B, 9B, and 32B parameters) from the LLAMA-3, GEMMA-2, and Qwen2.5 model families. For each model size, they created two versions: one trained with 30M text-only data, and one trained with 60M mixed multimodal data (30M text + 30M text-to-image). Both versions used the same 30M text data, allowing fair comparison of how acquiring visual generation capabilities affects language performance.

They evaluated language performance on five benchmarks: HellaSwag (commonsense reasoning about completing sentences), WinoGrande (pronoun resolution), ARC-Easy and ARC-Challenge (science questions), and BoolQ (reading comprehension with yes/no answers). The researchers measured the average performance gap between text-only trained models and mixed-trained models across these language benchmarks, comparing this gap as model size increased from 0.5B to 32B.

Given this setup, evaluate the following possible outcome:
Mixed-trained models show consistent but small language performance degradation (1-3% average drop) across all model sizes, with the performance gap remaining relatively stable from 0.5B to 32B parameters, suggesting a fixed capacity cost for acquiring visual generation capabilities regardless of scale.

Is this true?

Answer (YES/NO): NO